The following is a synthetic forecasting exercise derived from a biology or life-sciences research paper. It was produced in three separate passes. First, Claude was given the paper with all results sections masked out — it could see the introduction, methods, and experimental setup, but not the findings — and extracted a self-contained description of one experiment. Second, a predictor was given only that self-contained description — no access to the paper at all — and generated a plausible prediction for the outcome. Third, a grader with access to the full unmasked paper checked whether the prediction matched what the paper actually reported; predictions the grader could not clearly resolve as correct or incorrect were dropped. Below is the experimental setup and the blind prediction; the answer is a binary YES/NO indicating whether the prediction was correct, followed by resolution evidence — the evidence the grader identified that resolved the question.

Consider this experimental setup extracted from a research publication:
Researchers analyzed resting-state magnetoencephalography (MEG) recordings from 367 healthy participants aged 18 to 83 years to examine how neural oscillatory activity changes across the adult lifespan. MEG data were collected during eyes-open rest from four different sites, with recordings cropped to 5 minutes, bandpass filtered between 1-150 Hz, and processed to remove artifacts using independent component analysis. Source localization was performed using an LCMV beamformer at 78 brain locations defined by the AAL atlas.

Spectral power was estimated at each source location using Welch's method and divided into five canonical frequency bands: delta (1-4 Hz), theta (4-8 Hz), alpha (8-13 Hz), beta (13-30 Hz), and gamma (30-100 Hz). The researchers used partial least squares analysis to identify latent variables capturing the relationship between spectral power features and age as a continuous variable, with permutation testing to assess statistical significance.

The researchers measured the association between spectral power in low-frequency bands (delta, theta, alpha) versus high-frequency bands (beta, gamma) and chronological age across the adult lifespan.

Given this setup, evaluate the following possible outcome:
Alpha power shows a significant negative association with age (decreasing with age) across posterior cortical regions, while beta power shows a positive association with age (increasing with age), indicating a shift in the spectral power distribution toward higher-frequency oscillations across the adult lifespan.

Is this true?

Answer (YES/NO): YES